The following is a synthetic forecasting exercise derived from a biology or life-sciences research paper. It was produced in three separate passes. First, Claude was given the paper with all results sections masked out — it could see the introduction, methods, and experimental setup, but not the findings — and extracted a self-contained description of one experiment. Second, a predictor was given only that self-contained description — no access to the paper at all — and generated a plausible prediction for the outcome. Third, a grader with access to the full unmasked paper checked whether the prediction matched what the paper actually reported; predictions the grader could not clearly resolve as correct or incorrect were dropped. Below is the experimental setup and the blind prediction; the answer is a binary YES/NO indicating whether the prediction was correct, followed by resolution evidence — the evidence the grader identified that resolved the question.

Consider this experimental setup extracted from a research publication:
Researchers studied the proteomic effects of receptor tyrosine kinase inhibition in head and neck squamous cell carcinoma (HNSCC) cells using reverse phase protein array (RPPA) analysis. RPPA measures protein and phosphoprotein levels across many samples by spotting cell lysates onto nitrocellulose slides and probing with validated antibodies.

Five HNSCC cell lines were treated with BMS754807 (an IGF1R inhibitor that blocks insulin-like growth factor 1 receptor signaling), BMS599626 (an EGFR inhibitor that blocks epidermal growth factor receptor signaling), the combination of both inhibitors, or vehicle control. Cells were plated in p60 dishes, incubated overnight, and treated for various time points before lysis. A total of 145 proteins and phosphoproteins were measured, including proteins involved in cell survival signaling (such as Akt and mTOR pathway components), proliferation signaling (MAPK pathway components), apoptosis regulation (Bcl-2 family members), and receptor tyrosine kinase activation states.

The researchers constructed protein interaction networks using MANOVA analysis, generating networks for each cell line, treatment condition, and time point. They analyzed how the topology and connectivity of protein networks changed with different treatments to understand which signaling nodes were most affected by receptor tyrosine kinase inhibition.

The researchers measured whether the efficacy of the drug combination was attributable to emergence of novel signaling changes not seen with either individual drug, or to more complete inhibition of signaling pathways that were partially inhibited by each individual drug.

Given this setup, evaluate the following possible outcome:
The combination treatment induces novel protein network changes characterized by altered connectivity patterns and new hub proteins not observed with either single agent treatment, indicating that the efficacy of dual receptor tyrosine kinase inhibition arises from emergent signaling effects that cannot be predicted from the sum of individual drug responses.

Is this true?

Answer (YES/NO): NO